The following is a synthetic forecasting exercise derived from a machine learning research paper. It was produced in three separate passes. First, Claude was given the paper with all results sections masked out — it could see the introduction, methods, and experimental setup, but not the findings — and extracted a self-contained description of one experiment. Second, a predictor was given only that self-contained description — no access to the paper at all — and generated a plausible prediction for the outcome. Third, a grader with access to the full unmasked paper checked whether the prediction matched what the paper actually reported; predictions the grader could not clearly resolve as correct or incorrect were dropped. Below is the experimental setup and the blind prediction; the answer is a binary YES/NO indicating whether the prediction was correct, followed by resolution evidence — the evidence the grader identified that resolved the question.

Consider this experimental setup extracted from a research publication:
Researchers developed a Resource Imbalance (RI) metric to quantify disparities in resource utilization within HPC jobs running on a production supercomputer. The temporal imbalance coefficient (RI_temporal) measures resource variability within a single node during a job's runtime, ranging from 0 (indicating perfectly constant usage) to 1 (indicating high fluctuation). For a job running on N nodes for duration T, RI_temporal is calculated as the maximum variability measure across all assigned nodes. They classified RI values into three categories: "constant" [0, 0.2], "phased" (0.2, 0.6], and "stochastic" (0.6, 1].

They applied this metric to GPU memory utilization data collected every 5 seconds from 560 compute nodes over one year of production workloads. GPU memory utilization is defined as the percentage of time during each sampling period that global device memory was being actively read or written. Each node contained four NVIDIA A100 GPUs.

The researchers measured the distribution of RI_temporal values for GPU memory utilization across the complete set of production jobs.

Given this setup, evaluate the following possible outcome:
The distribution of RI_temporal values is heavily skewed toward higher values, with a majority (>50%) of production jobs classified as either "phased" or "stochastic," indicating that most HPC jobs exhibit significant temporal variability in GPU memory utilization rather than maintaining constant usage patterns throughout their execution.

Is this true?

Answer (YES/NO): YES